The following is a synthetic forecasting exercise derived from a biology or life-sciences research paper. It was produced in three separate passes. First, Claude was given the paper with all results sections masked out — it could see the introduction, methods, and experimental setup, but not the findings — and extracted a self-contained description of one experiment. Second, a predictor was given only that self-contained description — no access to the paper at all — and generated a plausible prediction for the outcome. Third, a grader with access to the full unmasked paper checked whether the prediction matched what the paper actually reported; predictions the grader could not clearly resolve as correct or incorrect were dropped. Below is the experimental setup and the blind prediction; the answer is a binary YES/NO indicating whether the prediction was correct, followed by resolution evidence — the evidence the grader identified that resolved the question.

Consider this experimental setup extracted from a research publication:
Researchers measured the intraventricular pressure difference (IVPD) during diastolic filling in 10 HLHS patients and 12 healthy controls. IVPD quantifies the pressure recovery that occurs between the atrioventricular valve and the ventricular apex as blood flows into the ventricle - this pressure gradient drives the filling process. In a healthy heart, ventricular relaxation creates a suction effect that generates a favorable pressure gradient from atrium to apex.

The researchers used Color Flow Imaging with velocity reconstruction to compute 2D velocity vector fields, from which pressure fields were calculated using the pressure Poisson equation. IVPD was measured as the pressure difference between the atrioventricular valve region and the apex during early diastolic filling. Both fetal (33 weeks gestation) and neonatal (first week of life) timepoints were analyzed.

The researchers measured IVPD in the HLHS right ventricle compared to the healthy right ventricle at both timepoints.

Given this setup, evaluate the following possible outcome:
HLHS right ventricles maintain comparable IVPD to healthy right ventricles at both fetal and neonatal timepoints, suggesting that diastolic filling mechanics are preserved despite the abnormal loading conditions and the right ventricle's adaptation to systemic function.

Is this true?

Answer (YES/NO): NO